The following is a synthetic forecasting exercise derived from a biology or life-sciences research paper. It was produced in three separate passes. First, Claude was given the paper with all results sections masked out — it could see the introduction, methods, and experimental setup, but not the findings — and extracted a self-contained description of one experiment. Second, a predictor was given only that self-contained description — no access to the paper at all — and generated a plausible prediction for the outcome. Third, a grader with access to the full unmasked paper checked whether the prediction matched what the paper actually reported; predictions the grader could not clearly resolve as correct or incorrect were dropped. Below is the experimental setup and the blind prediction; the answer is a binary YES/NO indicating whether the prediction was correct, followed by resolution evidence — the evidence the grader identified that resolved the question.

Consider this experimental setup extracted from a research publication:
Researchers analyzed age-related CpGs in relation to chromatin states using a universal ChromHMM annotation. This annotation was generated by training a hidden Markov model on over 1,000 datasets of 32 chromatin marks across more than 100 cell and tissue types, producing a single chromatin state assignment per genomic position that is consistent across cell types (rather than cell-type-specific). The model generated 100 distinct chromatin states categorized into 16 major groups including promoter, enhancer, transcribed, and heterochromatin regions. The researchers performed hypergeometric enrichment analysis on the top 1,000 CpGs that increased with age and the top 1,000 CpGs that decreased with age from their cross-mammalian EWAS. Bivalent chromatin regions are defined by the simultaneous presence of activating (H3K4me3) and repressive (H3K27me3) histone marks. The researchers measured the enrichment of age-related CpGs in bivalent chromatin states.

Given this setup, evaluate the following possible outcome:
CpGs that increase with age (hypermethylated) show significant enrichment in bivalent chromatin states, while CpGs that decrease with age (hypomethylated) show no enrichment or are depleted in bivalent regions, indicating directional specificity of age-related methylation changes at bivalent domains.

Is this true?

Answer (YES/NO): YES